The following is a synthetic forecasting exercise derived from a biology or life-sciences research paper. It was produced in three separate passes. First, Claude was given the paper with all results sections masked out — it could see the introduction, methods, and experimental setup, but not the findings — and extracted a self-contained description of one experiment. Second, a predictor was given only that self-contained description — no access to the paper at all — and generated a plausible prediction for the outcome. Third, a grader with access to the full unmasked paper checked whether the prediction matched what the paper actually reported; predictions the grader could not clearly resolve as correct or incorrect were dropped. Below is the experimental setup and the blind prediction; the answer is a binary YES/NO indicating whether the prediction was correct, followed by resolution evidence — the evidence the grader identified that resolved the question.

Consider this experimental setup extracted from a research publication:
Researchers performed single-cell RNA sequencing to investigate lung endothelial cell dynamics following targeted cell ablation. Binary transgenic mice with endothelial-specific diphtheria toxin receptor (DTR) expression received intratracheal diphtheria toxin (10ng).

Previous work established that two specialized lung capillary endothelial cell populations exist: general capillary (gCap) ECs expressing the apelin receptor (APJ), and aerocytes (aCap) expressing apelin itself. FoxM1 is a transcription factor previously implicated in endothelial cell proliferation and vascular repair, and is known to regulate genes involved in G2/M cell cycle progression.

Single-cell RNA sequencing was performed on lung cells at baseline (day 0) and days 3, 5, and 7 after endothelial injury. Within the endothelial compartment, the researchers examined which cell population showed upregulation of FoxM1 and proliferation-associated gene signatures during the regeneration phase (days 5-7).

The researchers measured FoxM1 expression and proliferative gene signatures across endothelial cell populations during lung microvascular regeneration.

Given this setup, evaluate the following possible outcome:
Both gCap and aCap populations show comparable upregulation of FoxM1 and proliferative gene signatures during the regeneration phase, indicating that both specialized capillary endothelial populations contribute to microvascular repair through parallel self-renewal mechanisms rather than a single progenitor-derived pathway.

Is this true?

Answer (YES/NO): NO